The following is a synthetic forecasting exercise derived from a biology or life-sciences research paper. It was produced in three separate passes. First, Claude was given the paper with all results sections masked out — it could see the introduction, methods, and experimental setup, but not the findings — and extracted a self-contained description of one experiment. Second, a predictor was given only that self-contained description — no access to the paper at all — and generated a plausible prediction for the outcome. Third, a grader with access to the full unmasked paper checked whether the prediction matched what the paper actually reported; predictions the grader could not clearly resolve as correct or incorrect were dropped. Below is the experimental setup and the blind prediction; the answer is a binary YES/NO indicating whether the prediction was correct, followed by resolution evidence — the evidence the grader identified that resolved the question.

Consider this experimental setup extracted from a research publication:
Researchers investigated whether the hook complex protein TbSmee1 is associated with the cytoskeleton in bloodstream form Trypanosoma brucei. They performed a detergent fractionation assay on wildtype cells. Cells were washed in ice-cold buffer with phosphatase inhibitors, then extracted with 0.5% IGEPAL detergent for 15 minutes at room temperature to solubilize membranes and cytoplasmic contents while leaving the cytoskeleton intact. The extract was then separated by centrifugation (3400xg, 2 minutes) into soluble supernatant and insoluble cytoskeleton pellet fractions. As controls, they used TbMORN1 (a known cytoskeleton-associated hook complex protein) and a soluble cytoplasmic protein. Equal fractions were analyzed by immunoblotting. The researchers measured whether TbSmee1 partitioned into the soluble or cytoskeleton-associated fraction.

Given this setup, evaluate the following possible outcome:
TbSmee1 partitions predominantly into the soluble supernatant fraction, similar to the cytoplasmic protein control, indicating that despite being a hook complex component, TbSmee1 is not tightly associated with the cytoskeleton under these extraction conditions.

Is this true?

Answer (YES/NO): NO